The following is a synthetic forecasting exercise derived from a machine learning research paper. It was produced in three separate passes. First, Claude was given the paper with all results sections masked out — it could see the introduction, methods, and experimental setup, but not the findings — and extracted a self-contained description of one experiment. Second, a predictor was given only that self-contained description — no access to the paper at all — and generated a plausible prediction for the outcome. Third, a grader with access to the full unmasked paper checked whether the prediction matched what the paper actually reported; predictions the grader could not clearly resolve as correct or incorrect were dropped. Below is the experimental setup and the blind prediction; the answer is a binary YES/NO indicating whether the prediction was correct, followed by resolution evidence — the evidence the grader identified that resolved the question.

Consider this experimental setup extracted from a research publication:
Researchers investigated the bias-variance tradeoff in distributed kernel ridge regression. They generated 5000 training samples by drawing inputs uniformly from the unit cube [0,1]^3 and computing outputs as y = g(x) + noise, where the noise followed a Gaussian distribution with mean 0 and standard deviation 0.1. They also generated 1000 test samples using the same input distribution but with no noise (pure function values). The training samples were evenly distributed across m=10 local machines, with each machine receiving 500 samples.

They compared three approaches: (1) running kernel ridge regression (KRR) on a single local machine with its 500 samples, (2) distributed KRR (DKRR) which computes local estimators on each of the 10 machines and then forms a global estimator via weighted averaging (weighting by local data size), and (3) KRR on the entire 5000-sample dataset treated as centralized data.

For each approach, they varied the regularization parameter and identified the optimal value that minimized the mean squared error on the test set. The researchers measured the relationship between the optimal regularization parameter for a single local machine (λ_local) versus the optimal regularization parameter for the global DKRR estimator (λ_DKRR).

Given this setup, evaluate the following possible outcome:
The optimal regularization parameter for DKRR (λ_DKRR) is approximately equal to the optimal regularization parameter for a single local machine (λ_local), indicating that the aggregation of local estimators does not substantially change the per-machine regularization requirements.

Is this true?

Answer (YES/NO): NO